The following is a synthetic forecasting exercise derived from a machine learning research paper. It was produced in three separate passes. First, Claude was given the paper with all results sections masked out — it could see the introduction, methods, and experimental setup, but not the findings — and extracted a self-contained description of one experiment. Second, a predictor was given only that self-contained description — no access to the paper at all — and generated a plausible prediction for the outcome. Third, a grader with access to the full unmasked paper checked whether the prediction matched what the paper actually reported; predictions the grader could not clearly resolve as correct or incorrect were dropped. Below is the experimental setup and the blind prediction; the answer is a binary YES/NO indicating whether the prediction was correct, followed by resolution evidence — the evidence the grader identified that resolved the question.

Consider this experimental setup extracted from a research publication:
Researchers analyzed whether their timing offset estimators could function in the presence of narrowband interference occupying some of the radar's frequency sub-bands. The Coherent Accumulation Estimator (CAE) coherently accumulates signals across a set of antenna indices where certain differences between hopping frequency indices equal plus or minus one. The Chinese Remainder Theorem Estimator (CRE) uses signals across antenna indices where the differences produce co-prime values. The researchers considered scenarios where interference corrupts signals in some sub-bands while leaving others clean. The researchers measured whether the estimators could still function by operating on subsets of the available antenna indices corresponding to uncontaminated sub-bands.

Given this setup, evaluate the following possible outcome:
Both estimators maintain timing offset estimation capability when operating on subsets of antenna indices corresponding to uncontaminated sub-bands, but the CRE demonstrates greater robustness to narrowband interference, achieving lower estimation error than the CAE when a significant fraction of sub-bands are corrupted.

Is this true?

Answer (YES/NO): NO